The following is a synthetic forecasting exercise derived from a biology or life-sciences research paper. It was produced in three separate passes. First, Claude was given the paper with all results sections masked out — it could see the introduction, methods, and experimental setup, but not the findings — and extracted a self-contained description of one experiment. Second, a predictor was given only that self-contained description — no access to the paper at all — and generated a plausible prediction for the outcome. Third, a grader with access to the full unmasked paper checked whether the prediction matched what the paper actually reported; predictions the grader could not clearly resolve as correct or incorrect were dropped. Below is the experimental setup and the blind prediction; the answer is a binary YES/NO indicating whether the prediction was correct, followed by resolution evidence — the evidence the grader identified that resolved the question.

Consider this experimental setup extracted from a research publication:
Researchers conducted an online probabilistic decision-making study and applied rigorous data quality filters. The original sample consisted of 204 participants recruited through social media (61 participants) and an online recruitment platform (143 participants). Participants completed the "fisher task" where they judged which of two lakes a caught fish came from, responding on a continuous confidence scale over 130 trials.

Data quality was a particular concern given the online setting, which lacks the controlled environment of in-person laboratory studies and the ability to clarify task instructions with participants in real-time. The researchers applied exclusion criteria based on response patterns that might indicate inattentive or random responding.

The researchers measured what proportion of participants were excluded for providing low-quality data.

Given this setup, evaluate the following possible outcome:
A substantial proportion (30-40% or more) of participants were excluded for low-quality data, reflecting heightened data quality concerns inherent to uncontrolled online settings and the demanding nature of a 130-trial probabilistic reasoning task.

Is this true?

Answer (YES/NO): NO